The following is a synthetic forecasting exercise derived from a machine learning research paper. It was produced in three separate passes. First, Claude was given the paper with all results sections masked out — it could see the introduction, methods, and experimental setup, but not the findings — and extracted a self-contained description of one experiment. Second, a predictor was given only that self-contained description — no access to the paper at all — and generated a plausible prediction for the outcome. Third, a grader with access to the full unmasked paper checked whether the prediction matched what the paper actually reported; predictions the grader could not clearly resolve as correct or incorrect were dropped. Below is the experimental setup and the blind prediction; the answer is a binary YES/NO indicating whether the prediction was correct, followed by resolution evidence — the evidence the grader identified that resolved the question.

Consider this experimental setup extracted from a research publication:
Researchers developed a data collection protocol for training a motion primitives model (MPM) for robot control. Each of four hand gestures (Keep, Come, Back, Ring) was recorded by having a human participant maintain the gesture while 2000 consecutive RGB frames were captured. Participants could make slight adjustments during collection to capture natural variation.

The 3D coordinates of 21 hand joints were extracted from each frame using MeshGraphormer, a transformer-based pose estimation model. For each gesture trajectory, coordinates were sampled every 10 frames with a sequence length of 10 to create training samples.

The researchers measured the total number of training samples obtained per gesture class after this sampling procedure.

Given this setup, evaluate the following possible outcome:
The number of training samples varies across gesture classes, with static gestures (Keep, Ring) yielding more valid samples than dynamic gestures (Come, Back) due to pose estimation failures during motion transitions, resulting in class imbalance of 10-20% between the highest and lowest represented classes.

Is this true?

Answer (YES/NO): NO